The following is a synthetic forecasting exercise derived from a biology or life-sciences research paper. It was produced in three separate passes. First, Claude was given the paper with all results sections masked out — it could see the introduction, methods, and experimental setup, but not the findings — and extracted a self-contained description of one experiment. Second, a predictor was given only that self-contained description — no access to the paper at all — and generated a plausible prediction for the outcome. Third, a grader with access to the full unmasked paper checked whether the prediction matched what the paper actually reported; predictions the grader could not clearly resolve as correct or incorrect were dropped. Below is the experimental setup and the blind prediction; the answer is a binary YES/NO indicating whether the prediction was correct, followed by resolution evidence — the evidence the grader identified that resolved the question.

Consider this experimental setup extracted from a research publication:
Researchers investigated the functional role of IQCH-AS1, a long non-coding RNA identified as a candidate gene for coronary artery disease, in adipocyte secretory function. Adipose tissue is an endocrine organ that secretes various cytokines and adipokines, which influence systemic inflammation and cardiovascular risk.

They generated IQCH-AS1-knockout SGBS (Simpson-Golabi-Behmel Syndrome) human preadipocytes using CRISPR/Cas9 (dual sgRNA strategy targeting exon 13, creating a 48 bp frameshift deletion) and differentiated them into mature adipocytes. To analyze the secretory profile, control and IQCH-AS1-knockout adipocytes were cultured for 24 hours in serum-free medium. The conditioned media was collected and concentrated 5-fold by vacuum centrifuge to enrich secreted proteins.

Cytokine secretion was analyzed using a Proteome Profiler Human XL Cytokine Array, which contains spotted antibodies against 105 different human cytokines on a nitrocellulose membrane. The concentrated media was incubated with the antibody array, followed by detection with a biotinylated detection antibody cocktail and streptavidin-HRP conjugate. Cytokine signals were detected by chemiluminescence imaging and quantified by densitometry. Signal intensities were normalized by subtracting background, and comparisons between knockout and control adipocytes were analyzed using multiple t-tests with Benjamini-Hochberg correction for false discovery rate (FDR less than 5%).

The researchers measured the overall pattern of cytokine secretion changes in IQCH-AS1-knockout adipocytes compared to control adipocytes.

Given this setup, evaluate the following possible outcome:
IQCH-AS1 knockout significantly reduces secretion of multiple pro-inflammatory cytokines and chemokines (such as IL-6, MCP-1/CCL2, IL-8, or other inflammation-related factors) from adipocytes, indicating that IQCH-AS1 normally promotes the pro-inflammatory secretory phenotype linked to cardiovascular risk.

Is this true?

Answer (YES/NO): NO